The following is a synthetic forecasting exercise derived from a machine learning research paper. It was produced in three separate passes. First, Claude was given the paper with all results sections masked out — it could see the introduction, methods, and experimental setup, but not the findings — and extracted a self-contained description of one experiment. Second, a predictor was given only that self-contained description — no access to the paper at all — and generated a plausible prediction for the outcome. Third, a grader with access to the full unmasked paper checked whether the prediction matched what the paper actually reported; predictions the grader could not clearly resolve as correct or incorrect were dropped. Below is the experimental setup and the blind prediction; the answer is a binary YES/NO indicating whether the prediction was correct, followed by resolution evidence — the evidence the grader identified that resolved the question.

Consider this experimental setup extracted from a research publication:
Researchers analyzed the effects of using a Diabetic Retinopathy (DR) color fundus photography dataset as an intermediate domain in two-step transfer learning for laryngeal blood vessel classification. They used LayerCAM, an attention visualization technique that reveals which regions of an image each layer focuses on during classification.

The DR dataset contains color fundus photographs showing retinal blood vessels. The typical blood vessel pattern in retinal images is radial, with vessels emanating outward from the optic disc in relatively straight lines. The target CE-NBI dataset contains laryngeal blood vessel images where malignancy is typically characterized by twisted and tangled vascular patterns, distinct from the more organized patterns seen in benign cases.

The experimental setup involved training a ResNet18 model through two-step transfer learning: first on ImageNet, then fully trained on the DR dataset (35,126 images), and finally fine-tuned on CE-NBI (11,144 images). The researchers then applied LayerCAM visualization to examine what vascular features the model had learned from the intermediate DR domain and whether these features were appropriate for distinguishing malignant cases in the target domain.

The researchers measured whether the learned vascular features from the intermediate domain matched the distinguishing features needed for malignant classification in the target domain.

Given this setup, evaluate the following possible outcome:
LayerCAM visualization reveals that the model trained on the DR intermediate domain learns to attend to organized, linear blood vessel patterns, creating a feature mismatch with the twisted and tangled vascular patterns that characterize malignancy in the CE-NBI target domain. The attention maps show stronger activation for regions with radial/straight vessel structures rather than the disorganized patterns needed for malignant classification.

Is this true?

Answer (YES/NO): NO